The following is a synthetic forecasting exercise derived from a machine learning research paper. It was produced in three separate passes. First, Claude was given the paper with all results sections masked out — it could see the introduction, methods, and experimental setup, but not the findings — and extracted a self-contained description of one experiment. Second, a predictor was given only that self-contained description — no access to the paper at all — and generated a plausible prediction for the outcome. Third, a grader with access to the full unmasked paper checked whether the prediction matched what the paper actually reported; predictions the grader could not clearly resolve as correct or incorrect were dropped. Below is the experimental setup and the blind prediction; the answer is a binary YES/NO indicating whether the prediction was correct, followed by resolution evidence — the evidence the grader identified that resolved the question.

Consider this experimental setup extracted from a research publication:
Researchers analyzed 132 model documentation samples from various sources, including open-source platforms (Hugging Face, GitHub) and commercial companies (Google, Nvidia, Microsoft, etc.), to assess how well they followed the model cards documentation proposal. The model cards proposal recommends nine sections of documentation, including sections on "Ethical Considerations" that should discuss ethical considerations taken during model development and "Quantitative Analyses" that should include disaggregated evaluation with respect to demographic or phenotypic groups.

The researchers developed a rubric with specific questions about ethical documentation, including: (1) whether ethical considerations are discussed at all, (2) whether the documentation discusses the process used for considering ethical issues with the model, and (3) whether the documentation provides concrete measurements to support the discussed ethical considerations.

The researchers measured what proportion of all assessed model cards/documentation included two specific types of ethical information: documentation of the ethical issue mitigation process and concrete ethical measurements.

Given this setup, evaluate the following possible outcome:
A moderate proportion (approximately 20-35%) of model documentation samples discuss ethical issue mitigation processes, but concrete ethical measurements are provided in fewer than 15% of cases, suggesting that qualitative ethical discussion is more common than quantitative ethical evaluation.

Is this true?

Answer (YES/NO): NO